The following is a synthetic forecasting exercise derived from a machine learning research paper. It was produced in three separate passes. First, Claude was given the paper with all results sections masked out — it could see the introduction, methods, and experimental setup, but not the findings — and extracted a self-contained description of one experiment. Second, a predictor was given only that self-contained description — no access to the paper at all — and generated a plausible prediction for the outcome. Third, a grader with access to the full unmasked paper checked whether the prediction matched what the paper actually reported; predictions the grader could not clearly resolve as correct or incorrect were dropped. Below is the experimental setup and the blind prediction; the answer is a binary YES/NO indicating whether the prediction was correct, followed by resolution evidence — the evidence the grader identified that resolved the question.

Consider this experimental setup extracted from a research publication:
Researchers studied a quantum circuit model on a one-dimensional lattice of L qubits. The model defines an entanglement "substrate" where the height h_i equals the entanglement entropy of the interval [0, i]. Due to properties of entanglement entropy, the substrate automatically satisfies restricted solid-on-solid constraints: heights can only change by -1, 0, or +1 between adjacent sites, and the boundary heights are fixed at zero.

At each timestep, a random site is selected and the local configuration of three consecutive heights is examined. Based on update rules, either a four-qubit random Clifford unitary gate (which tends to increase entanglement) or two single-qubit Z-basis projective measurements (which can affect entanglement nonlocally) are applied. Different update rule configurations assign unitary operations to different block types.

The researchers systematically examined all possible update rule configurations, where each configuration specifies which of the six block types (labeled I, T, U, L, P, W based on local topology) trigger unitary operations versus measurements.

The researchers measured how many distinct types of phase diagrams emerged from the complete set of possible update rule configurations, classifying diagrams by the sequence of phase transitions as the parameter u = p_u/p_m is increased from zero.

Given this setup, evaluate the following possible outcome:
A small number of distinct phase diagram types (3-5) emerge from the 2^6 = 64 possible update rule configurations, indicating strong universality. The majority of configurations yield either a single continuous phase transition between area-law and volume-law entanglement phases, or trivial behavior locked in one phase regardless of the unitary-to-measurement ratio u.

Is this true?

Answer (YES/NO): YES